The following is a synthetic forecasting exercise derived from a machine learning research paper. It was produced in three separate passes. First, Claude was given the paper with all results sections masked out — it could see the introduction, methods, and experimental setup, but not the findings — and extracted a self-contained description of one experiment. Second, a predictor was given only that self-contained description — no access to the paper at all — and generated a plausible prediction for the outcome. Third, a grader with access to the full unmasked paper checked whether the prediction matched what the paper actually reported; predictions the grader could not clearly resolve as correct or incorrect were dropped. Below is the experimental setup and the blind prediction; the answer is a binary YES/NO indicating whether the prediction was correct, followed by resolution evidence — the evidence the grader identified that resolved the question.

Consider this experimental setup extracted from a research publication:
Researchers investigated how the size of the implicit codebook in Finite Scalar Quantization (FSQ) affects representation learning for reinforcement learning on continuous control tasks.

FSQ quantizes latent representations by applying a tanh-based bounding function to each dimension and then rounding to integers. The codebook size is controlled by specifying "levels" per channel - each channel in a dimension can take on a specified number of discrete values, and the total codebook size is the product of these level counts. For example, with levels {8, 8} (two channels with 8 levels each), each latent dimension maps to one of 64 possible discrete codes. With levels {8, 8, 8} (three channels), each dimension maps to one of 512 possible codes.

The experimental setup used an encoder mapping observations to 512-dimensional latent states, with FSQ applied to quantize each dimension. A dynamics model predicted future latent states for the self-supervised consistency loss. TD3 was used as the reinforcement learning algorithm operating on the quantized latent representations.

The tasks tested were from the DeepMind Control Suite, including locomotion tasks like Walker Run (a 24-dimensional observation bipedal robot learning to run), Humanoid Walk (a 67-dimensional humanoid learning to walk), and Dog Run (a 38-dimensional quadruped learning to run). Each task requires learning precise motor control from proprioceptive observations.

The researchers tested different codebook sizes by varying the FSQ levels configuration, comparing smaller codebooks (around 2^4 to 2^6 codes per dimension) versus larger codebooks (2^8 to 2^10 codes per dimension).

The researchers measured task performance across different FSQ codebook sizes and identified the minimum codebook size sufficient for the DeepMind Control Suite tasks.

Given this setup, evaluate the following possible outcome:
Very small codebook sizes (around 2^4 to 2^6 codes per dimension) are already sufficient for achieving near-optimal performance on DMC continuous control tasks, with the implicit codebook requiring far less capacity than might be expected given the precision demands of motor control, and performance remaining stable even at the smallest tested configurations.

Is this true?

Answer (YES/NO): NO